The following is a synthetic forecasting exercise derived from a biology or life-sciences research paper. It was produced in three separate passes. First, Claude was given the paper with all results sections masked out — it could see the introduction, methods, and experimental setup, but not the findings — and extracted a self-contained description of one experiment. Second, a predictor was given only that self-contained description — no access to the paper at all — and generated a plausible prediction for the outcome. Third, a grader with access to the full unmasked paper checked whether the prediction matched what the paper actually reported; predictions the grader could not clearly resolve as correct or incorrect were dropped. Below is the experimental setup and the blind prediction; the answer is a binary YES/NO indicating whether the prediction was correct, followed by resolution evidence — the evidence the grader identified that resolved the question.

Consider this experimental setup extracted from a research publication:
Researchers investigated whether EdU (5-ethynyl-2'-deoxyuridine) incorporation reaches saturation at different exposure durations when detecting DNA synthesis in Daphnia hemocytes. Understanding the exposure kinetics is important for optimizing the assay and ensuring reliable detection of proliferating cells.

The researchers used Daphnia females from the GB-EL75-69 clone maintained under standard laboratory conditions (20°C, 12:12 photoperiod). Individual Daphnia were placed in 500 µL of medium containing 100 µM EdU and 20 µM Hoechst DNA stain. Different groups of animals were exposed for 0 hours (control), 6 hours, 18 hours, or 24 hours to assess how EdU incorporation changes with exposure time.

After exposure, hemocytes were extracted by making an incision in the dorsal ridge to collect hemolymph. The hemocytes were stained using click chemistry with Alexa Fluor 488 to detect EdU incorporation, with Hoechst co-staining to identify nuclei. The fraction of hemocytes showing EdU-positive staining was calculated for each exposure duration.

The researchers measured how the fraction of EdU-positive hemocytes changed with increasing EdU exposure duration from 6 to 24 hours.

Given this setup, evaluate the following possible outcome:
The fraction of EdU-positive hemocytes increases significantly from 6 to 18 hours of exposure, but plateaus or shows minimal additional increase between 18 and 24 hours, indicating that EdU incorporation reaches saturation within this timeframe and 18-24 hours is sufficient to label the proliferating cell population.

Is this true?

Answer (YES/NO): NO